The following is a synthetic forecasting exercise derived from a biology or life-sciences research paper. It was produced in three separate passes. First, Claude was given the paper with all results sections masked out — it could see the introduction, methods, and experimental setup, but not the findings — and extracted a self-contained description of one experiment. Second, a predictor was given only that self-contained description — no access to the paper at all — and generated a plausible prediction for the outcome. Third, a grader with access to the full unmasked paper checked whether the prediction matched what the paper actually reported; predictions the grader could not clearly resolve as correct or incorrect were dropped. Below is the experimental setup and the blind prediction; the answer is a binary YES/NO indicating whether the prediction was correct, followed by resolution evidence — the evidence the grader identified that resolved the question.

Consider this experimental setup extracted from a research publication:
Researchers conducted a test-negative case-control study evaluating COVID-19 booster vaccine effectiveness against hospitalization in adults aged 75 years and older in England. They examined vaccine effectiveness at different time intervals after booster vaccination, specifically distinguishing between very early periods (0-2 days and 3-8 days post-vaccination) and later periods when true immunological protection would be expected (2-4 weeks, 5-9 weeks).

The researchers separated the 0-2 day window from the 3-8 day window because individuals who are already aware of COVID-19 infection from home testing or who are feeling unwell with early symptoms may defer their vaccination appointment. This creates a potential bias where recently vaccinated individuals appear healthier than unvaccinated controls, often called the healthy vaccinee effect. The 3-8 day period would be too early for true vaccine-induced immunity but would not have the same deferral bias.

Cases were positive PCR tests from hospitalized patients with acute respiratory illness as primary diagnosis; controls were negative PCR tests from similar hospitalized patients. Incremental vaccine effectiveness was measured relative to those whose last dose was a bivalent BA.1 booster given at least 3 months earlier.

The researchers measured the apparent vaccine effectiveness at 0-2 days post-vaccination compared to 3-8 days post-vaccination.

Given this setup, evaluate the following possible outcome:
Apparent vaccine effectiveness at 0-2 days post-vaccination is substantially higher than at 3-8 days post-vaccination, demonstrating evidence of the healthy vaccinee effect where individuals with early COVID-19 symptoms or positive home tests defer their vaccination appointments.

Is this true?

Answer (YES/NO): YES